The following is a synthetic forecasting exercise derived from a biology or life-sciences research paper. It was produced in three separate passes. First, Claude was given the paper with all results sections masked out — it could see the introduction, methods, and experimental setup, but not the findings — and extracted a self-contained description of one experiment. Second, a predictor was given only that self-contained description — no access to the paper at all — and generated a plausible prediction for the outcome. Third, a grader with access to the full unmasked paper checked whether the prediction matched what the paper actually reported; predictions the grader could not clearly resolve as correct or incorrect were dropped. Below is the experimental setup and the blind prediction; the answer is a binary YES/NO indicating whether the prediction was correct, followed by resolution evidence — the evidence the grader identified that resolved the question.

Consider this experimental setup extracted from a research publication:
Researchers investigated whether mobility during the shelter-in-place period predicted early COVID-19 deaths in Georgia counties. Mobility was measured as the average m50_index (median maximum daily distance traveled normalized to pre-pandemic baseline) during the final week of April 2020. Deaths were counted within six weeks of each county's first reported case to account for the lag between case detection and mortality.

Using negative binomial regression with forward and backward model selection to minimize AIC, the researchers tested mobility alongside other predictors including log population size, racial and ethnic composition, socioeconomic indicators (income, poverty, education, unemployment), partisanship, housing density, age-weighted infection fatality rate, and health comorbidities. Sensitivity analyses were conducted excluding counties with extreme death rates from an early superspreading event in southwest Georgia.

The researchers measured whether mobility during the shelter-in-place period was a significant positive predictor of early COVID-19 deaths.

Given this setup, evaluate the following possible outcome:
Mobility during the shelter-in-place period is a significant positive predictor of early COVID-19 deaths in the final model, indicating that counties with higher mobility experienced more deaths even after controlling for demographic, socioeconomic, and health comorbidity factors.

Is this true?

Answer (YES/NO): NO